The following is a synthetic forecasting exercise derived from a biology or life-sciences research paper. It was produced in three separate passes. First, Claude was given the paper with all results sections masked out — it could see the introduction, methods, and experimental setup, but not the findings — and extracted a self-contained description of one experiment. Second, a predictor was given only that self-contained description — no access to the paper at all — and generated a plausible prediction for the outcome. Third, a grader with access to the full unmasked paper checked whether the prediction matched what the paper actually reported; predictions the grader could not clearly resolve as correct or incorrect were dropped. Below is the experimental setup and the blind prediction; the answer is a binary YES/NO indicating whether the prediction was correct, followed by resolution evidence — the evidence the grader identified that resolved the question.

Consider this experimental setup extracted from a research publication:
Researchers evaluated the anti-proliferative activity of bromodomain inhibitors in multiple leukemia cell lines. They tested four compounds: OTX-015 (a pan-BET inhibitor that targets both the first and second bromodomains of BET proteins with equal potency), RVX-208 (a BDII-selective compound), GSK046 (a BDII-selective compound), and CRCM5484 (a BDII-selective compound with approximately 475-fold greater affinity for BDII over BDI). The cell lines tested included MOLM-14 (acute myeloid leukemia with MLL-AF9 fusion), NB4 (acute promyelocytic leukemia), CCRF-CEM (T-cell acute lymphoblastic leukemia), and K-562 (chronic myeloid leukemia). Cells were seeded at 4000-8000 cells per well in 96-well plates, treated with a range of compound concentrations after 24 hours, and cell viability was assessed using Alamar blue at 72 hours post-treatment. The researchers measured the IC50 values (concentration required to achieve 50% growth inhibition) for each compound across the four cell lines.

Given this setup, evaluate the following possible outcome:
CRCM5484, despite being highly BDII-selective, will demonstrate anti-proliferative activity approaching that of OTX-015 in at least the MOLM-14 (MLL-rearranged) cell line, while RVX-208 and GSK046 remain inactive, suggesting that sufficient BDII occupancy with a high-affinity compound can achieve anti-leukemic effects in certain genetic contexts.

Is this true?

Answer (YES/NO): NO